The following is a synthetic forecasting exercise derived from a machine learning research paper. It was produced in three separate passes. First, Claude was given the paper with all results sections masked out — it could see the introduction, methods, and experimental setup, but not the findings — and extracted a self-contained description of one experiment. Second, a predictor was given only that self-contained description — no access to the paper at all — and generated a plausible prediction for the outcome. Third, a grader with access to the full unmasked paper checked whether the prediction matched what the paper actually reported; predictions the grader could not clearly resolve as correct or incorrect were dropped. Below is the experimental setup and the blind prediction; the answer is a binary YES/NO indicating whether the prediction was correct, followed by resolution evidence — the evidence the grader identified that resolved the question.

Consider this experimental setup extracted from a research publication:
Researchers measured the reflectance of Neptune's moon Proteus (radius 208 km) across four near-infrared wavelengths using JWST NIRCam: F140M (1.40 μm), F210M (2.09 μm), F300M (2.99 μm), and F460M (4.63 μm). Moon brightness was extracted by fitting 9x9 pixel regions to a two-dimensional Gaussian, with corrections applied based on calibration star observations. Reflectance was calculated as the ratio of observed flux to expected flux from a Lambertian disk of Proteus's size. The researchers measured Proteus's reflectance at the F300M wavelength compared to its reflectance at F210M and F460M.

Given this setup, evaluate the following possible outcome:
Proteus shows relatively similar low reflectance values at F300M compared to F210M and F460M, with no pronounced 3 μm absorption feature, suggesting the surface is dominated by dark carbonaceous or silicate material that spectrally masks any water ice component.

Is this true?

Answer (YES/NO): NO